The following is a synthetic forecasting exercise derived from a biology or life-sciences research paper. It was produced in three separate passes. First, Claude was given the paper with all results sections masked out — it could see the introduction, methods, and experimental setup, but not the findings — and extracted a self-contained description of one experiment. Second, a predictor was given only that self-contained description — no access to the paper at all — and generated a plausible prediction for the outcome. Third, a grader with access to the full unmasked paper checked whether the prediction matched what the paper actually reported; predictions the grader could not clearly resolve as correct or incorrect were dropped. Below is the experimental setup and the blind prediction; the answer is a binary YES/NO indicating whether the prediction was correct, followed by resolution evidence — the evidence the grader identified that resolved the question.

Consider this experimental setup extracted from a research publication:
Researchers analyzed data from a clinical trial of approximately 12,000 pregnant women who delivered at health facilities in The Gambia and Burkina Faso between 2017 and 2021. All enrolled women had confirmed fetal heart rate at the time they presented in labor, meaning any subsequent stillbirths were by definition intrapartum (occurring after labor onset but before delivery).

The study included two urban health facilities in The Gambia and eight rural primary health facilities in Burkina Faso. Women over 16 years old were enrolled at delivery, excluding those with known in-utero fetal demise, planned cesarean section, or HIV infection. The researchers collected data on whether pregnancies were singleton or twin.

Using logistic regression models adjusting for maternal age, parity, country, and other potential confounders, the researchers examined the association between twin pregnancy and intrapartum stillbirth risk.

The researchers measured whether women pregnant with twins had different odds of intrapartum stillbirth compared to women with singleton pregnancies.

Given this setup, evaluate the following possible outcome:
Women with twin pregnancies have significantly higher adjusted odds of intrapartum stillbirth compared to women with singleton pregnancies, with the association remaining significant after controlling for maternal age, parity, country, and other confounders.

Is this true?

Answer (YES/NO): YES